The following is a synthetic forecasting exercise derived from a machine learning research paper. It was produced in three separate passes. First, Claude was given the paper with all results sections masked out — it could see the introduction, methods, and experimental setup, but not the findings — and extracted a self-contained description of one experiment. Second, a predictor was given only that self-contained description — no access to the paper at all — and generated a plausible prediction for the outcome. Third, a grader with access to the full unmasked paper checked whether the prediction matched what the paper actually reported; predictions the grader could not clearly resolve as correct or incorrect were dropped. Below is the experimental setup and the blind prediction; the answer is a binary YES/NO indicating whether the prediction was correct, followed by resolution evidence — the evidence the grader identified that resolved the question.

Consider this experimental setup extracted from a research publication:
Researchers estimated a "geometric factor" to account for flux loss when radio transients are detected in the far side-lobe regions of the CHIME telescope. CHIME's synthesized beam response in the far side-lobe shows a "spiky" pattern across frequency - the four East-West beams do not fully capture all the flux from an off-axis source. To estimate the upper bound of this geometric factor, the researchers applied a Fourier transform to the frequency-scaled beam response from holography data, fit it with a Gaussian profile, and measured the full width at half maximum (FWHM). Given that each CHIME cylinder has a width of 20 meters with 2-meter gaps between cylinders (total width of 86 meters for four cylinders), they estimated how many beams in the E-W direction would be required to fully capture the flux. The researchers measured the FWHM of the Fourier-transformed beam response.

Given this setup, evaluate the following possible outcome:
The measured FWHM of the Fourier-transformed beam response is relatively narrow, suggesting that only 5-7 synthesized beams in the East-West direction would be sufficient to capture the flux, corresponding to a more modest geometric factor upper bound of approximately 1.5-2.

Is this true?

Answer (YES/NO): NO